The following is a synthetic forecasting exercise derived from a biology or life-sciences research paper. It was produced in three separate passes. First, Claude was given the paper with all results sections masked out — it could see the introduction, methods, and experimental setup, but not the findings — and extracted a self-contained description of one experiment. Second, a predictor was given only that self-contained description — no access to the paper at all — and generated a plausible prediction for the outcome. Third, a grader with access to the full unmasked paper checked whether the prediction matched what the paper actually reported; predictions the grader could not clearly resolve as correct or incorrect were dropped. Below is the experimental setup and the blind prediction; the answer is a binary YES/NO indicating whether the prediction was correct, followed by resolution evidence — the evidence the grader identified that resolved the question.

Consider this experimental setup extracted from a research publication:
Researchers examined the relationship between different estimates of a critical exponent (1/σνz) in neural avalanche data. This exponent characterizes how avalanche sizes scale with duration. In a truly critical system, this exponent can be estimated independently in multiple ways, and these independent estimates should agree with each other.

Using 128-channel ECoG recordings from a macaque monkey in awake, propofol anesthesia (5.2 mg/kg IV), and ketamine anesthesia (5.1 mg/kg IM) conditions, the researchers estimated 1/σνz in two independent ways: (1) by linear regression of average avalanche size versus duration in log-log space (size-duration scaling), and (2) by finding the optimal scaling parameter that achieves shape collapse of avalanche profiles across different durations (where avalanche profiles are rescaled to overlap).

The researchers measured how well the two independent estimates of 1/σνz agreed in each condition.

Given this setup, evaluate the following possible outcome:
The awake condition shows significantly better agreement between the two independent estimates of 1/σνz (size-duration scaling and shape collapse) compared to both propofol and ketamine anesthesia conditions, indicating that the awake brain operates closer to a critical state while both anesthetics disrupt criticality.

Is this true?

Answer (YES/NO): NO